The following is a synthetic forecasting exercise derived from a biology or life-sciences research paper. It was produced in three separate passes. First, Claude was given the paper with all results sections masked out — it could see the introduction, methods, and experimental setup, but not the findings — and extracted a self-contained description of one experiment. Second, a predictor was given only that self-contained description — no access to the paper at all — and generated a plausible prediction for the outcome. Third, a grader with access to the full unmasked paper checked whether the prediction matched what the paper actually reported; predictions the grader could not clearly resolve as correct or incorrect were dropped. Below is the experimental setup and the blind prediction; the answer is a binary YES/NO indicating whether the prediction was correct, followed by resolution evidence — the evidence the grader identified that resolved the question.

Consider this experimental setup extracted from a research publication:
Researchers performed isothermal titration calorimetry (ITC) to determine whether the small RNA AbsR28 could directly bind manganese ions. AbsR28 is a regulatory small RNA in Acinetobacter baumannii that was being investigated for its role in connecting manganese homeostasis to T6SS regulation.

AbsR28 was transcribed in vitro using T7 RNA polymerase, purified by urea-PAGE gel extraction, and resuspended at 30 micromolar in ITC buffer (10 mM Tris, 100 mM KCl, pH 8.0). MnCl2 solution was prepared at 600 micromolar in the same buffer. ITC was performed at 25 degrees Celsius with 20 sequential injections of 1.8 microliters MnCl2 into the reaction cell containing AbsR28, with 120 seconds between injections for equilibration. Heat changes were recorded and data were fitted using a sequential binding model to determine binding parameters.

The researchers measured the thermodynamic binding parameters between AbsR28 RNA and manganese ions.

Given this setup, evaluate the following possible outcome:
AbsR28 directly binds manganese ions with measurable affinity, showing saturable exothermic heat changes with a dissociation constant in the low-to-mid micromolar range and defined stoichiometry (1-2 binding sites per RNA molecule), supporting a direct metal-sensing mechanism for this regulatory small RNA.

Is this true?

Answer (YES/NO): NO